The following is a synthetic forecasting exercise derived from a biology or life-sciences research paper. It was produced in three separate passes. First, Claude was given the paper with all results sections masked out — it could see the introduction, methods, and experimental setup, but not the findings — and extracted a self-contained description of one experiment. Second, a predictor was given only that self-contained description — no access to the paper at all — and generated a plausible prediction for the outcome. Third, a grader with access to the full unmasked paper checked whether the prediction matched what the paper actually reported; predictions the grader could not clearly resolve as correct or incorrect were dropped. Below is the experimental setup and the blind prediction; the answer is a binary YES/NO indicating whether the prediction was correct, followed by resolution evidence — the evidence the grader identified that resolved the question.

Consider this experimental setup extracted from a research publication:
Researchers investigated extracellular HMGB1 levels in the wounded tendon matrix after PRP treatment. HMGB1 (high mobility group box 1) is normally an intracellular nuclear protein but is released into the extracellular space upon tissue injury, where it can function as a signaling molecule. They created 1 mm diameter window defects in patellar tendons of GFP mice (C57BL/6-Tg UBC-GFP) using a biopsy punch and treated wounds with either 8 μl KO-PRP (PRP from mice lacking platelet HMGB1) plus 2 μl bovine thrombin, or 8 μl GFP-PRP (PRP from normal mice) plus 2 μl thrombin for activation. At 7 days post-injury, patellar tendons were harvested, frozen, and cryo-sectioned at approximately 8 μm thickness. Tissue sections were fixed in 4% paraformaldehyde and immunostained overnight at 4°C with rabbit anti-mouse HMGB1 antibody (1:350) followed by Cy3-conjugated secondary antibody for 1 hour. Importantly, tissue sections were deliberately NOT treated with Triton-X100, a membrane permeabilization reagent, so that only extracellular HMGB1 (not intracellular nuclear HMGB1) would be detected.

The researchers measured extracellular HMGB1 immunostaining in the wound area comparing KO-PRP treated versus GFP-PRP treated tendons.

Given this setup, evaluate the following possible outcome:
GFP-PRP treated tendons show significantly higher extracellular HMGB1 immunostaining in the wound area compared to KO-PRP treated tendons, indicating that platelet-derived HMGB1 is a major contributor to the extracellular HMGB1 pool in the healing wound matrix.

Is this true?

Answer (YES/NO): YES